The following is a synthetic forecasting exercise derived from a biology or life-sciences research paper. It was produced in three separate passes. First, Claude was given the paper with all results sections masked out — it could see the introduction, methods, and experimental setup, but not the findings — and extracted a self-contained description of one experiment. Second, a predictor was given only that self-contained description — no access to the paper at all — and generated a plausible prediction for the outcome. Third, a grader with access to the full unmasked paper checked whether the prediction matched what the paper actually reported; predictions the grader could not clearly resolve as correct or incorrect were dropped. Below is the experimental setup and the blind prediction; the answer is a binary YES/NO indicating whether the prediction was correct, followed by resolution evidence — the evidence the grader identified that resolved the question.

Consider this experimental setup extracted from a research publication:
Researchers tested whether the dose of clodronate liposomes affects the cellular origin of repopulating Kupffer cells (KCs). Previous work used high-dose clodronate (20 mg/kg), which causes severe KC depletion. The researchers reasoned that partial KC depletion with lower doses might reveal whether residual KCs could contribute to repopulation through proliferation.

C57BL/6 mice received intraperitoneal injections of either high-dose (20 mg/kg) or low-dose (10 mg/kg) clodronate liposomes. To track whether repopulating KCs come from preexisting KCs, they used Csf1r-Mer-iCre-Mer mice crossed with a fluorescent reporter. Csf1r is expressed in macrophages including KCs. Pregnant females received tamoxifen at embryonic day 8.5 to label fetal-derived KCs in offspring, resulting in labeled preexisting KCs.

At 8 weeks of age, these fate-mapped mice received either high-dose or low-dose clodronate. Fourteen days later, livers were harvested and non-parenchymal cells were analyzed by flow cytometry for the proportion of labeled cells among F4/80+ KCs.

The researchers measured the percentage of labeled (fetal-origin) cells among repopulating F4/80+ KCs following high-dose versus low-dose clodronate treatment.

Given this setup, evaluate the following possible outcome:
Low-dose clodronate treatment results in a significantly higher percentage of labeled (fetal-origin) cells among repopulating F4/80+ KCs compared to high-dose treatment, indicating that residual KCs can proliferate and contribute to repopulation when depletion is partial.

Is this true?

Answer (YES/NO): NO